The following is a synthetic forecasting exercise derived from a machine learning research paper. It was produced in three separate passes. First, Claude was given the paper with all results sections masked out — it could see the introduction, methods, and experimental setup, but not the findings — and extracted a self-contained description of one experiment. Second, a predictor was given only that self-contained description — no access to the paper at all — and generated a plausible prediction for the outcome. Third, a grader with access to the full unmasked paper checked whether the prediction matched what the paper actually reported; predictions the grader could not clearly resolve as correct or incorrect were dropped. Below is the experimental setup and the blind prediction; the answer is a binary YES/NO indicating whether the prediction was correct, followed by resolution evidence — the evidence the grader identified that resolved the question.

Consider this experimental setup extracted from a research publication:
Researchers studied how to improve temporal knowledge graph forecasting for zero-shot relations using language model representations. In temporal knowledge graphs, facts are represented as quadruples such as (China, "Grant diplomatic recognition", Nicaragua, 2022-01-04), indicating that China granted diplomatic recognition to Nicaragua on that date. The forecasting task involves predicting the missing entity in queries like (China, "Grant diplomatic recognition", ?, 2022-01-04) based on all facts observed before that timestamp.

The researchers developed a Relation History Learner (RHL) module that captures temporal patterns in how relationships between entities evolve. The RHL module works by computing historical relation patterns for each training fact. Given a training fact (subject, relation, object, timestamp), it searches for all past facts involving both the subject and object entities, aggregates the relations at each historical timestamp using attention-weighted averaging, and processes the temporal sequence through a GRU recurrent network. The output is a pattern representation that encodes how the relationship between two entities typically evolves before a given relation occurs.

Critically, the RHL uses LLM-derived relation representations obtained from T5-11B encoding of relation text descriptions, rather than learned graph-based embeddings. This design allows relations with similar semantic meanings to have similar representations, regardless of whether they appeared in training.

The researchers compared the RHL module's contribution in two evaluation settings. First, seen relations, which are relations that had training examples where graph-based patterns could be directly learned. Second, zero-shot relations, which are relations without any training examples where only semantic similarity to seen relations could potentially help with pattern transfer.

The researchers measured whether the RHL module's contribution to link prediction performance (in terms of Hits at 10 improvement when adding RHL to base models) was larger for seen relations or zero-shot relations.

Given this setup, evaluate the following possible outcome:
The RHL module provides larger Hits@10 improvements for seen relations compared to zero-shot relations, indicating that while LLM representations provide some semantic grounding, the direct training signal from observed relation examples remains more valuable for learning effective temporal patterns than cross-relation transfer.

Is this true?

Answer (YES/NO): NO